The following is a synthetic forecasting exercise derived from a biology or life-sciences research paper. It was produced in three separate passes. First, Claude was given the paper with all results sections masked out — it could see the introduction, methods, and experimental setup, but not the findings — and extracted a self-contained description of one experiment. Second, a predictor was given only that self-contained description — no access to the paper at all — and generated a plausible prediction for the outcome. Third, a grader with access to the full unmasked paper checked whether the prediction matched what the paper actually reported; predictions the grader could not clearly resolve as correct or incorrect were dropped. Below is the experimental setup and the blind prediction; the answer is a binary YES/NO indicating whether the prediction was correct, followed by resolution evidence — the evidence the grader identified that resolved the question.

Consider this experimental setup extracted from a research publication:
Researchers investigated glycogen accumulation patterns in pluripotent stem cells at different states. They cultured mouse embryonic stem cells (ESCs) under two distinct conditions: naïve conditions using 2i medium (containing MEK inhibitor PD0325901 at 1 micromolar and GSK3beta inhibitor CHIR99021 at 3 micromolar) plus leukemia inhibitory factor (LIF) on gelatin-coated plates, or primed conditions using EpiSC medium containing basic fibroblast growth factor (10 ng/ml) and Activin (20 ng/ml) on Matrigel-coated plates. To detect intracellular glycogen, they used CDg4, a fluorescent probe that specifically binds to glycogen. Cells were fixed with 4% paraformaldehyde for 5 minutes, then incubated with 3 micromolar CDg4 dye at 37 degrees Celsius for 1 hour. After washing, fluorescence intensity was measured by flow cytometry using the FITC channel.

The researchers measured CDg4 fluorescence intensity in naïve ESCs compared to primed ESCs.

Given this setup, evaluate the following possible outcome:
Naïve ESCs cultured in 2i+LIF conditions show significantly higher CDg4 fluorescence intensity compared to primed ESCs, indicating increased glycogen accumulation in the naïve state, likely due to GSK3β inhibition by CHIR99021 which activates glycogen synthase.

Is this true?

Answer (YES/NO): YES